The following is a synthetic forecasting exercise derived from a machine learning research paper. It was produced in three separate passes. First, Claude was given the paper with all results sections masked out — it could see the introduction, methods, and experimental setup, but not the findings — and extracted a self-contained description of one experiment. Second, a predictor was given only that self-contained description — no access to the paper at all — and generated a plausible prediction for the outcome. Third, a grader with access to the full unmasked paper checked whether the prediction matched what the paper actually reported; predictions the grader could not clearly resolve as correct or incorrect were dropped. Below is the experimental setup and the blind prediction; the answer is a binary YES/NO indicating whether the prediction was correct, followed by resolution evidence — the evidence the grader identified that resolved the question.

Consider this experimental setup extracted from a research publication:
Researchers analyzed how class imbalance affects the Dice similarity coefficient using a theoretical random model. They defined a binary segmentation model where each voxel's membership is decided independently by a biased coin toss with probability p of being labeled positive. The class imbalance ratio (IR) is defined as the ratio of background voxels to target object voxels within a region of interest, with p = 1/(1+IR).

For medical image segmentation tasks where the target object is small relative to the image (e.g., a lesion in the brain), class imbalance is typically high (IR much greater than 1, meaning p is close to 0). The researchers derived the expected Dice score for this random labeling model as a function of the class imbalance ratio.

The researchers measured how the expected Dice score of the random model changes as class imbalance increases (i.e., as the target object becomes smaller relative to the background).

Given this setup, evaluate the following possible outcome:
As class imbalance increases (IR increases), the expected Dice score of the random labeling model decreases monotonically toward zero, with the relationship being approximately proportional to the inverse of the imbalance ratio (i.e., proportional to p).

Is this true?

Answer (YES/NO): NO